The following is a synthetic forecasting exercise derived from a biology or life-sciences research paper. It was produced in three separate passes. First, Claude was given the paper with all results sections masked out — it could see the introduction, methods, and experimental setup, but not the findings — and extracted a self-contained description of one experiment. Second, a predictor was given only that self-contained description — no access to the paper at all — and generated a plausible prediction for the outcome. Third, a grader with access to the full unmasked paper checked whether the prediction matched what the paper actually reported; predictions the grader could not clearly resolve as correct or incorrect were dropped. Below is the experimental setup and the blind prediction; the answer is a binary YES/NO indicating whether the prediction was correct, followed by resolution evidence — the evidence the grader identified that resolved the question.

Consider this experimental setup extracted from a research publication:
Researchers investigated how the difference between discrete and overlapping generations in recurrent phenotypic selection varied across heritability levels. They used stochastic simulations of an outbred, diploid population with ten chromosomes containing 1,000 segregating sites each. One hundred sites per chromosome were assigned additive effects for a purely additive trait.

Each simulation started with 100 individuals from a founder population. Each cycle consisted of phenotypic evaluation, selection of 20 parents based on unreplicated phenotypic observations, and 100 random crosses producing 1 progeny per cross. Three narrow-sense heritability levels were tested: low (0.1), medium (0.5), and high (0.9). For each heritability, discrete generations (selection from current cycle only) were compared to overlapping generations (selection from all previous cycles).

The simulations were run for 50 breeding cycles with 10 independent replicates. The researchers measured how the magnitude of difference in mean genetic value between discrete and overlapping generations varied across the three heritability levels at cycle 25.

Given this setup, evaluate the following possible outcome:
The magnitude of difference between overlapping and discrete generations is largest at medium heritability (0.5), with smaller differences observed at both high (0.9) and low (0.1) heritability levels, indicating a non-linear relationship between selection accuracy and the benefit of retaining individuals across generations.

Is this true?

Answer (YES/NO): NO